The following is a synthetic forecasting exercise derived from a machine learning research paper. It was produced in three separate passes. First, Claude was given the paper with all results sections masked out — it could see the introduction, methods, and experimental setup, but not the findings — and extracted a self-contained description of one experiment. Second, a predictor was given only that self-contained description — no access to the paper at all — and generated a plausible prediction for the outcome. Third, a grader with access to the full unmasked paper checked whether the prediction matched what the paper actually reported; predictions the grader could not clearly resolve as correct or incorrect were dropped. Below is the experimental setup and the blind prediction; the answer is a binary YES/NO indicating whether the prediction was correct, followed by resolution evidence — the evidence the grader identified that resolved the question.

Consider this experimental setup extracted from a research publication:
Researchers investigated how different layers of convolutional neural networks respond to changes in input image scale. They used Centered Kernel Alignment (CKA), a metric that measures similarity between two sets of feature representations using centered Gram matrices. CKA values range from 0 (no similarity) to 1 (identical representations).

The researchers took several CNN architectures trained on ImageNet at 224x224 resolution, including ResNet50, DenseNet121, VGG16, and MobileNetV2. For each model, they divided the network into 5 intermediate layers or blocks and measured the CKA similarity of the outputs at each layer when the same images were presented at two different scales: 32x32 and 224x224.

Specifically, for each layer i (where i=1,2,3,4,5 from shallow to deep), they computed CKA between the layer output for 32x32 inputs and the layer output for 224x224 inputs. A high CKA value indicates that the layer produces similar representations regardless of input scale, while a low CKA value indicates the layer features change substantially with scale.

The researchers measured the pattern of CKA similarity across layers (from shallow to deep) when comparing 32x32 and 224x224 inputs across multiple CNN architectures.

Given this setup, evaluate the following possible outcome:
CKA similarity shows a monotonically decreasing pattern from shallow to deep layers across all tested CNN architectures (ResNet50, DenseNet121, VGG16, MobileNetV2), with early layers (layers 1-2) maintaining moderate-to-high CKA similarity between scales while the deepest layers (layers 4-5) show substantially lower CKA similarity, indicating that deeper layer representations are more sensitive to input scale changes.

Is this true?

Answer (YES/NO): NO